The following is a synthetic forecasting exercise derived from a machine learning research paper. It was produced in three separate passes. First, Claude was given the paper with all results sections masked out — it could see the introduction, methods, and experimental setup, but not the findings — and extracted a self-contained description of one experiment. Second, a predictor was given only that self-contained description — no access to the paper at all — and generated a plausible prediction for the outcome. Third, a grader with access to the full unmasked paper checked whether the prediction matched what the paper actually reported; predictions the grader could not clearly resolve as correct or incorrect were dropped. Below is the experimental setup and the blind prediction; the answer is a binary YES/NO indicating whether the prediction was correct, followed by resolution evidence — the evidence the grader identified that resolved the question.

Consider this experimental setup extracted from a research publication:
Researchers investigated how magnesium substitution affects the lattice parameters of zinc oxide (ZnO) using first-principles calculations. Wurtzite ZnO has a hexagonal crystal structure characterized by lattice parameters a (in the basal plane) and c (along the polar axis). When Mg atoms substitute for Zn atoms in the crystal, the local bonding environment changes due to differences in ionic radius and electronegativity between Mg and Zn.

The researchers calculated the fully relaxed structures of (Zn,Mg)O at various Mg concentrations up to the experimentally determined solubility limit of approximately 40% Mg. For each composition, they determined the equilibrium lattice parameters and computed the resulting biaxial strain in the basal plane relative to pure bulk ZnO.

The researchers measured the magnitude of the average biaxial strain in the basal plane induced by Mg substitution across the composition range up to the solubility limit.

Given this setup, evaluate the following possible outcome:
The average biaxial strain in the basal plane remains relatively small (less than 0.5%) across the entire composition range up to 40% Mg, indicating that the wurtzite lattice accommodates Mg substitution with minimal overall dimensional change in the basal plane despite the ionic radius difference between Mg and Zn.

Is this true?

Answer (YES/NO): YES